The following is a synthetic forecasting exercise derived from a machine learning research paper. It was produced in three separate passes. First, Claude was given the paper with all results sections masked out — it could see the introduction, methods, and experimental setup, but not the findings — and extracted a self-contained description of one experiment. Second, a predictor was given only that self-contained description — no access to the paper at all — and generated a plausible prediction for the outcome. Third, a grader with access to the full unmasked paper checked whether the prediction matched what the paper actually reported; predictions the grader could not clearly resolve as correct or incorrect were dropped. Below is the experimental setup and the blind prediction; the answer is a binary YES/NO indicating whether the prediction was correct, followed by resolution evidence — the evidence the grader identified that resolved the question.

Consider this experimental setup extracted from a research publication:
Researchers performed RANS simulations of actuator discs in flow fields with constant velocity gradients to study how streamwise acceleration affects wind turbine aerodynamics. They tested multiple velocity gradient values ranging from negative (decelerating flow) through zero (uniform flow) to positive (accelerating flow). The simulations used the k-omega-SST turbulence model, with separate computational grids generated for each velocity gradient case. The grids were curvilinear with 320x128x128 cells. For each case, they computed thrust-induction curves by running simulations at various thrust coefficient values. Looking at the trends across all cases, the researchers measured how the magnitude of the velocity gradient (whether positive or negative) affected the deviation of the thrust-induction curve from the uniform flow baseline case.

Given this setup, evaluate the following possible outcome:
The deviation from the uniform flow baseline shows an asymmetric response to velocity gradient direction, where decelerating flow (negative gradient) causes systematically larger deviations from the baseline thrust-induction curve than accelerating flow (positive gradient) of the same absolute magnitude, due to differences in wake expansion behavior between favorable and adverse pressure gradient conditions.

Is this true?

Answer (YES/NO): YES